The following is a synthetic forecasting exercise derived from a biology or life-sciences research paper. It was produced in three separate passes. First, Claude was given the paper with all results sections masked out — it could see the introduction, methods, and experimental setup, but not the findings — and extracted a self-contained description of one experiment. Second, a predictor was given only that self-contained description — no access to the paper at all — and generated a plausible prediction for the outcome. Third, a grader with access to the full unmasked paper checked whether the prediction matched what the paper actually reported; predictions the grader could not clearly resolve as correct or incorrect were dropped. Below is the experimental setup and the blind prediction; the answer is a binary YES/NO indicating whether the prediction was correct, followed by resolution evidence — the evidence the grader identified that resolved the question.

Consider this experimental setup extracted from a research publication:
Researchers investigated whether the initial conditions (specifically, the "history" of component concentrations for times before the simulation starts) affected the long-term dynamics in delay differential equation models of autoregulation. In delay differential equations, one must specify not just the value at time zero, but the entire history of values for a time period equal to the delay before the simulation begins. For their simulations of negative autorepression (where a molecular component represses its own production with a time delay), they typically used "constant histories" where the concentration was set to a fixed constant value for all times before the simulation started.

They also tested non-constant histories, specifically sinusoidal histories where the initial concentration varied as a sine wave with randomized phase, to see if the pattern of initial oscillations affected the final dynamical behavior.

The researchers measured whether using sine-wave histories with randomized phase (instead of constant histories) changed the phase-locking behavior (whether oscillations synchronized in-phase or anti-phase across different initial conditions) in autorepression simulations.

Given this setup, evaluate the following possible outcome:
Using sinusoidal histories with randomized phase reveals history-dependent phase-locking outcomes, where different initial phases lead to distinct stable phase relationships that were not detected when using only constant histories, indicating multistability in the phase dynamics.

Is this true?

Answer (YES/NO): NO